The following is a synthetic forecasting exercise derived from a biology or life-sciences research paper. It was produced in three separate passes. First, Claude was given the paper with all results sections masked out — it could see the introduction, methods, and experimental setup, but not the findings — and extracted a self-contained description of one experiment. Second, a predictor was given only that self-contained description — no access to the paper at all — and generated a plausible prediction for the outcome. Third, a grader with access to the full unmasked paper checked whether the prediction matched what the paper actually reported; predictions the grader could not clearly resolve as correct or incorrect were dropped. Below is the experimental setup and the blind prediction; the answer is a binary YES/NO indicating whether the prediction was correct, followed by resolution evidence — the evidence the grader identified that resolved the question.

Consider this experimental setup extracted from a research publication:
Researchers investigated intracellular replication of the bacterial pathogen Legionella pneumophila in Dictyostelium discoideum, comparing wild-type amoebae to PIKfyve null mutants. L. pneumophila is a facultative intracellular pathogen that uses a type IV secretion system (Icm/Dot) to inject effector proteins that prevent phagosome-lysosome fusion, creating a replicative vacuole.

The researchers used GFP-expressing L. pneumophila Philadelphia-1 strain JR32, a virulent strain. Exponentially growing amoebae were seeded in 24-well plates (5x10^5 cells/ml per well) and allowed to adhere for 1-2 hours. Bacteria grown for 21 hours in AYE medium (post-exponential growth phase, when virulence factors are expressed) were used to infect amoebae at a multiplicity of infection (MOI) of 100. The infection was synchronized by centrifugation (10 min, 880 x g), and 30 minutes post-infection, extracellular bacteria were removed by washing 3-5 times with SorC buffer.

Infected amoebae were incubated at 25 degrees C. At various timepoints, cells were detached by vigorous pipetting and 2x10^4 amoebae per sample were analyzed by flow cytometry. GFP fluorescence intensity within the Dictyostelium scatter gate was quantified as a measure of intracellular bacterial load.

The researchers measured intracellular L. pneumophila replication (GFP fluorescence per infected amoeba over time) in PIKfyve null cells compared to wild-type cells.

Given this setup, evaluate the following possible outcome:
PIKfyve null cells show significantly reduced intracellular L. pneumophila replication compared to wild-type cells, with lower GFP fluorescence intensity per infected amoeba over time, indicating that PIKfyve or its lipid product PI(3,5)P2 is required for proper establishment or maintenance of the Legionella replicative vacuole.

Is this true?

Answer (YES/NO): NO